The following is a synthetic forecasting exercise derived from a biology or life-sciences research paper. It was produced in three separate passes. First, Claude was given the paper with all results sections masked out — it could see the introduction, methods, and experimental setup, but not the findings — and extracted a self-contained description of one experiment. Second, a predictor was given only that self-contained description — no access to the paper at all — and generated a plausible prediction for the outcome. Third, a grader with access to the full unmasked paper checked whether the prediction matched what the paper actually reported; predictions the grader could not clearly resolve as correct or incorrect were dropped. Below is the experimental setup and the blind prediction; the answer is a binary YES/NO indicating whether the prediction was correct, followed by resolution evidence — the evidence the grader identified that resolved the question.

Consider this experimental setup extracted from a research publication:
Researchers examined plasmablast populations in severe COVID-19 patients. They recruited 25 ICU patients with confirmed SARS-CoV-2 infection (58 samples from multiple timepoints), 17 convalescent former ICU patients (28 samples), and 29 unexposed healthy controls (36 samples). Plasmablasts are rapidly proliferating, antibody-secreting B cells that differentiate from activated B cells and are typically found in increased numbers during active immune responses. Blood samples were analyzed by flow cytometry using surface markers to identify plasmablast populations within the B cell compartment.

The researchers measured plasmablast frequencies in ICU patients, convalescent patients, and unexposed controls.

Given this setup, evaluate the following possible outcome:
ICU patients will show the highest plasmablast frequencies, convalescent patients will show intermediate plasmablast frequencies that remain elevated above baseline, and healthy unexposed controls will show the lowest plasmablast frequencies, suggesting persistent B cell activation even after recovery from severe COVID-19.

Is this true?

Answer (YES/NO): NO